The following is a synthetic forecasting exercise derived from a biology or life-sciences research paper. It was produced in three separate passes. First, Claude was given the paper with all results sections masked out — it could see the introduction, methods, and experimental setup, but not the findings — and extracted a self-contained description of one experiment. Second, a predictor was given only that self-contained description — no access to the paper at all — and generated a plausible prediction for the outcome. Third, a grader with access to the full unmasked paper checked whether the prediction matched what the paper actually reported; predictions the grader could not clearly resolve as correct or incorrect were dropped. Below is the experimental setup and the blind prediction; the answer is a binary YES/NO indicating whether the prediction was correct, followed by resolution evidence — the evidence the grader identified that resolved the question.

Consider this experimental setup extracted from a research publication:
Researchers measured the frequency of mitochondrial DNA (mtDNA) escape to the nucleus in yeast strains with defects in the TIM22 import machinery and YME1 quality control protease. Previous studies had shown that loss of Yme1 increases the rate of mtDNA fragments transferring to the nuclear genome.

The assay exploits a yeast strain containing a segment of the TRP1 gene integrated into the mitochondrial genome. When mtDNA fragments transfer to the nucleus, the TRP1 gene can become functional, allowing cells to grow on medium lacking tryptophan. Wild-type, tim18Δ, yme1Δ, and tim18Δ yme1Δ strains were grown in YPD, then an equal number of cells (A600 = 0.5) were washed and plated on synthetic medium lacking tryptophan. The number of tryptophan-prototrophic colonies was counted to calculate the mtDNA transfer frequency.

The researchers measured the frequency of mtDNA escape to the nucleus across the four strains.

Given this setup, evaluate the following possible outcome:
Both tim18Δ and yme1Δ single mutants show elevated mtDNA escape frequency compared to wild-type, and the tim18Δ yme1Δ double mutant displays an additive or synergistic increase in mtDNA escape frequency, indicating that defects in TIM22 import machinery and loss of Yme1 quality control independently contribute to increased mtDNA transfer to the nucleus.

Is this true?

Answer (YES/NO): NO